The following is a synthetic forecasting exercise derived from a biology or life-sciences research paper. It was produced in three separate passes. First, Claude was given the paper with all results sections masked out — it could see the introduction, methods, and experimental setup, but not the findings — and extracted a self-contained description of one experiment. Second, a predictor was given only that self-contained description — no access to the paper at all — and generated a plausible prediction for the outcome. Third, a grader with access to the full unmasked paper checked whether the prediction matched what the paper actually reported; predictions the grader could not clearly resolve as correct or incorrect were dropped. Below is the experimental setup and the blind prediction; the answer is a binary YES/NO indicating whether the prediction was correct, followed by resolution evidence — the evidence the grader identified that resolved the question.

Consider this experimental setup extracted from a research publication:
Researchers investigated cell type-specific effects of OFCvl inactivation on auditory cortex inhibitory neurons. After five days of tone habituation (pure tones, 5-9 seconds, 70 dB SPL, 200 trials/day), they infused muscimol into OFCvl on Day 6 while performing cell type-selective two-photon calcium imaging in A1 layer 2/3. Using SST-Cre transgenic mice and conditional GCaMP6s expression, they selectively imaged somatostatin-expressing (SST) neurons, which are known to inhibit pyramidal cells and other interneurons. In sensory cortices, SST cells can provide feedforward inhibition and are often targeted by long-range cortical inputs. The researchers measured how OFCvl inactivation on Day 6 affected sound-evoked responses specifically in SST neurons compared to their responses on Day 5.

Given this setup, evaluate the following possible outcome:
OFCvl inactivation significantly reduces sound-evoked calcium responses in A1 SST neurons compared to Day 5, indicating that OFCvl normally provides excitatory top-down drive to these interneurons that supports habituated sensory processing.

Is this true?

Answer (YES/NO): YES